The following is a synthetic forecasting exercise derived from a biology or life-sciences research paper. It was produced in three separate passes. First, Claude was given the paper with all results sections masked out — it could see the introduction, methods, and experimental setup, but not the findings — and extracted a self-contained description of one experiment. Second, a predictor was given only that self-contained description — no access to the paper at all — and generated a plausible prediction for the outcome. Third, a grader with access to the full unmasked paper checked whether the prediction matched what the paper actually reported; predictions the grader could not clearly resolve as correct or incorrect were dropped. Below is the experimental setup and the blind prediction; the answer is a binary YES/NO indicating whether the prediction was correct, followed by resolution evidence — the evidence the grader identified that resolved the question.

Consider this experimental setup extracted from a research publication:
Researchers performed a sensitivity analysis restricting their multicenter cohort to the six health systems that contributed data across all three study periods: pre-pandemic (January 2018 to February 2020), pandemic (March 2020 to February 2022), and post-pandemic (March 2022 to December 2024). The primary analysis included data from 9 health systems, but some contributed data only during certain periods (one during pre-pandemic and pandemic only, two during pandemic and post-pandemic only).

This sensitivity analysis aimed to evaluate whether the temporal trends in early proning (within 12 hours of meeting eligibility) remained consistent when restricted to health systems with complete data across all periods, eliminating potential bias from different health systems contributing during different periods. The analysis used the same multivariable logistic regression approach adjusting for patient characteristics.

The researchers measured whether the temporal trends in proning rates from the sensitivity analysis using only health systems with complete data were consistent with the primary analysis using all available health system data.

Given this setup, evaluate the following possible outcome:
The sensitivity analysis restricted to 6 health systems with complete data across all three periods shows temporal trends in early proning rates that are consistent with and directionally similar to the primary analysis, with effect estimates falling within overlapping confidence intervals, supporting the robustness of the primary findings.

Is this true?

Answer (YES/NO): YES